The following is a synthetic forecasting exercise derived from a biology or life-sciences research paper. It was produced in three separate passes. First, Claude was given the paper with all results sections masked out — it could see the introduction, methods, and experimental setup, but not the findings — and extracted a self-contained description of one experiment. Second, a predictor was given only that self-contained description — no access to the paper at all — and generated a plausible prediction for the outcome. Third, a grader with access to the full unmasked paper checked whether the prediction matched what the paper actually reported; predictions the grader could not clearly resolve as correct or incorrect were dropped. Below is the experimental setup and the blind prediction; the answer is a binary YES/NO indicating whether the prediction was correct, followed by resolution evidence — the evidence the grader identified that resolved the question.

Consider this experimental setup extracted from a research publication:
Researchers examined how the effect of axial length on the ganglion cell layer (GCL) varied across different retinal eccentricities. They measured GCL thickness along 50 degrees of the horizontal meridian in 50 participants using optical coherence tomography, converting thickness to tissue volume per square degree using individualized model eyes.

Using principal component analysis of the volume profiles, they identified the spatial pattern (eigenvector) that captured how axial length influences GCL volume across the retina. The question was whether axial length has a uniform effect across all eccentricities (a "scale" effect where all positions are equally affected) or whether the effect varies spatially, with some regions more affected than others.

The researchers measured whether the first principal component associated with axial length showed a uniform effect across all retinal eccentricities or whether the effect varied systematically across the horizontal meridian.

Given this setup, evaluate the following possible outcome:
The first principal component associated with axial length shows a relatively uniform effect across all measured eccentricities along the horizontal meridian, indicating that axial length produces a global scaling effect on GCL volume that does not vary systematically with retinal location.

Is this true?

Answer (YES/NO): NO